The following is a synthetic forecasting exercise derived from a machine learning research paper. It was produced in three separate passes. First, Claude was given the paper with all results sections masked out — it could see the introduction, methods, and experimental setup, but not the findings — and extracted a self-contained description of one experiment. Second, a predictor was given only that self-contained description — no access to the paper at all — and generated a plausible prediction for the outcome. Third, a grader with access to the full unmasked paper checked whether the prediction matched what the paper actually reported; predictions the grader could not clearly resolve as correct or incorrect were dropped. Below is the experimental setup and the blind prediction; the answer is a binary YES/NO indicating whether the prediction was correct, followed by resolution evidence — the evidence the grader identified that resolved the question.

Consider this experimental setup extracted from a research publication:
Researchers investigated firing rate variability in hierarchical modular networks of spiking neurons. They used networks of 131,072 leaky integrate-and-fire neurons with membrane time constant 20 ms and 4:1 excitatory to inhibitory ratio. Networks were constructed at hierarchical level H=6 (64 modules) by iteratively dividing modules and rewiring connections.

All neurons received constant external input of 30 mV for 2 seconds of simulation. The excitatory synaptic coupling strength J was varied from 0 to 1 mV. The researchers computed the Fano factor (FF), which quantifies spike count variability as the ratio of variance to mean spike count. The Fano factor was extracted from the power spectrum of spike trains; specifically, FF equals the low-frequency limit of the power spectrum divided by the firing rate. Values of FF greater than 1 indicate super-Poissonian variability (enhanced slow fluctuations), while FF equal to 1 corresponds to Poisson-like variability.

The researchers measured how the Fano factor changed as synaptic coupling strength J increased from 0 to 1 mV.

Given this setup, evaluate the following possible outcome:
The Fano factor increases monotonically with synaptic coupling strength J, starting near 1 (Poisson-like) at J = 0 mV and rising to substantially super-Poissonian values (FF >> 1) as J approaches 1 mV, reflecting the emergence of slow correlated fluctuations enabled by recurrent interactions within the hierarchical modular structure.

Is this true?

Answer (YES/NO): NO